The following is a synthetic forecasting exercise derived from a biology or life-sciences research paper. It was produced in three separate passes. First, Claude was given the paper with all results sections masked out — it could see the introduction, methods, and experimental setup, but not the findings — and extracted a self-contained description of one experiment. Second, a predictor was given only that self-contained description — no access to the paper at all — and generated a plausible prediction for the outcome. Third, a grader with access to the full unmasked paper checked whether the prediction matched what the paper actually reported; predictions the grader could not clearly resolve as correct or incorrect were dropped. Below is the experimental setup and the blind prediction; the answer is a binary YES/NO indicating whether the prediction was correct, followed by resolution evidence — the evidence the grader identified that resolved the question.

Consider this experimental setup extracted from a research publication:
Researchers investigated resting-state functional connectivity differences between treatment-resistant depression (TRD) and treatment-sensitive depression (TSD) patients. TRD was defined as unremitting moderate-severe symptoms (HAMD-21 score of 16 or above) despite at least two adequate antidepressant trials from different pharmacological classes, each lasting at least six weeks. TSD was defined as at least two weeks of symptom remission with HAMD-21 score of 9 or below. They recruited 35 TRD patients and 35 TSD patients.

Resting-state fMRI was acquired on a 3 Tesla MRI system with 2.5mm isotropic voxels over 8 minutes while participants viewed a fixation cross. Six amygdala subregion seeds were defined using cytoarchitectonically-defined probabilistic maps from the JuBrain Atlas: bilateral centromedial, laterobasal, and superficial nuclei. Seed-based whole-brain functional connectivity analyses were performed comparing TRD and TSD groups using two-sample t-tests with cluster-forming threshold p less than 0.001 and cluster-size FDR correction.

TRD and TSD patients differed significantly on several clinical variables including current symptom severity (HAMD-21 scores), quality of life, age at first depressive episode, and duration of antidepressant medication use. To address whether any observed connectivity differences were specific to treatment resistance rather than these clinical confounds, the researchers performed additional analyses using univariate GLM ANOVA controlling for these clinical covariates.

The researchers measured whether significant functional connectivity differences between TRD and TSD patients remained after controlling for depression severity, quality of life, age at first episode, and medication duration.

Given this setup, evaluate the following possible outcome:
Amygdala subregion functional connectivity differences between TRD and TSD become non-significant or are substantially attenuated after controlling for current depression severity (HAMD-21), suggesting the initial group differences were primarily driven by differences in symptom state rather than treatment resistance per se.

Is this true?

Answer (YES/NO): NO